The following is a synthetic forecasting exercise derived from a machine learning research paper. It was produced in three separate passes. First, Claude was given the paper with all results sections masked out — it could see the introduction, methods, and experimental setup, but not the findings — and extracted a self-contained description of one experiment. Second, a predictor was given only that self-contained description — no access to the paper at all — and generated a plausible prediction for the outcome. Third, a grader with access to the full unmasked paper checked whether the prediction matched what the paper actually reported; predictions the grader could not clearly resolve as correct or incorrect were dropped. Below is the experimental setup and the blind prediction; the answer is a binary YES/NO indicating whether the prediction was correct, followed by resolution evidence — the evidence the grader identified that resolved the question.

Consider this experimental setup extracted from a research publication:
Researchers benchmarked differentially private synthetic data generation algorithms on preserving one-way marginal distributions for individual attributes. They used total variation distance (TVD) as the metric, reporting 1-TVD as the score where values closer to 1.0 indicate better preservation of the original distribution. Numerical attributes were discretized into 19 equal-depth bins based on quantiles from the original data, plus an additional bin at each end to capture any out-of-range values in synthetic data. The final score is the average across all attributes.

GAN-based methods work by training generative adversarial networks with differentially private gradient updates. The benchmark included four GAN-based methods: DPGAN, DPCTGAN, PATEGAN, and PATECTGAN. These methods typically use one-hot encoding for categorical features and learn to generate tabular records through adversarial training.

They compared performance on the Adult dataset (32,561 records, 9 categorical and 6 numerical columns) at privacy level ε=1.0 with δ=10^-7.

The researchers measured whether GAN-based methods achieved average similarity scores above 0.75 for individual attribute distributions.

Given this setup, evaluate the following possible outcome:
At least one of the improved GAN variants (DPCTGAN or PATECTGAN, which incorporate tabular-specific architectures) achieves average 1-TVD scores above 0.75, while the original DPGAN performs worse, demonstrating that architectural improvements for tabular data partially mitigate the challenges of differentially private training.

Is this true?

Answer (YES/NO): NO